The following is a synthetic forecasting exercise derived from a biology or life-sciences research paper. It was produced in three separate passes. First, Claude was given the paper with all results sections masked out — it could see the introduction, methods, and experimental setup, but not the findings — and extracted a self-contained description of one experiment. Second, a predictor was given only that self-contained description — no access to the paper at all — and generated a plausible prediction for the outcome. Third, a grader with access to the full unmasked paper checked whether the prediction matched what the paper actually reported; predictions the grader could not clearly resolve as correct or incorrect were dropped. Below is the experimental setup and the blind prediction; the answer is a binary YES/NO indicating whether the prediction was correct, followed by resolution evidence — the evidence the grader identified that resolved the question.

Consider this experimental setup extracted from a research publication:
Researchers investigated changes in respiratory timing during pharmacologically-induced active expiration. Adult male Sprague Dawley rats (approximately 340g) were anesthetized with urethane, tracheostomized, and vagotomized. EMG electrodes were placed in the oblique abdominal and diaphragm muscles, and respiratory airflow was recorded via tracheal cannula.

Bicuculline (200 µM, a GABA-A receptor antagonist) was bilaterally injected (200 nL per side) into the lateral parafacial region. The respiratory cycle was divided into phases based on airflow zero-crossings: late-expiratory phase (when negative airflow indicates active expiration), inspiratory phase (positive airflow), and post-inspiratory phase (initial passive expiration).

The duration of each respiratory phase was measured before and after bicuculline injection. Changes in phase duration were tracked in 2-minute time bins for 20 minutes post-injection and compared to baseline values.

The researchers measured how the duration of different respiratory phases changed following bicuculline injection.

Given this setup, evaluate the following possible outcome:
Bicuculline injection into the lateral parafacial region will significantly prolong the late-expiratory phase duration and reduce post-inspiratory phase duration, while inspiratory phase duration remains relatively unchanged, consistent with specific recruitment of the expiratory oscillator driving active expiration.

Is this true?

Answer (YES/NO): NO